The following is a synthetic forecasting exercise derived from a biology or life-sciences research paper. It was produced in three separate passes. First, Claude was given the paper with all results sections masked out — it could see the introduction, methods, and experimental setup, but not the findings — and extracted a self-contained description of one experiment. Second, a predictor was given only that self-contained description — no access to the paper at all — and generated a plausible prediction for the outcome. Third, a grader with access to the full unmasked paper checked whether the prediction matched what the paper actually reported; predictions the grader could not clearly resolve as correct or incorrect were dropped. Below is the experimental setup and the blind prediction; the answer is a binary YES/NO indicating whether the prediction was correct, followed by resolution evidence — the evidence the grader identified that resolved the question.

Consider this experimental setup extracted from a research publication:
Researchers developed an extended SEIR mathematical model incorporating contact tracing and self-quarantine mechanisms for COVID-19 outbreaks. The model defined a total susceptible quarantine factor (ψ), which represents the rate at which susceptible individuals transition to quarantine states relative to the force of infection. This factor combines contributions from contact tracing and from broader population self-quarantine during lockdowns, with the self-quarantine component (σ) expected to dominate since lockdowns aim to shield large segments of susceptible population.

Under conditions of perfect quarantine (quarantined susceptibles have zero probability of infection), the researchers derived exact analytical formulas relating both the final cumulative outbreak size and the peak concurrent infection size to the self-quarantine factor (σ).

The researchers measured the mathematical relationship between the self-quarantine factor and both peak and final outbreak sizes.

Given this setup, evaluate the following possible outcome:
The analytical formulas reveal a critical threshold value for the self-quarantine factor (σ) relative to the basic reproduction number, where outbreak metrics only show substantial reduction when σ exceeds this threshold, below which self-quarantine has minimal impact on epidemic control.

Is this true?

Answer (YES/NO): NO